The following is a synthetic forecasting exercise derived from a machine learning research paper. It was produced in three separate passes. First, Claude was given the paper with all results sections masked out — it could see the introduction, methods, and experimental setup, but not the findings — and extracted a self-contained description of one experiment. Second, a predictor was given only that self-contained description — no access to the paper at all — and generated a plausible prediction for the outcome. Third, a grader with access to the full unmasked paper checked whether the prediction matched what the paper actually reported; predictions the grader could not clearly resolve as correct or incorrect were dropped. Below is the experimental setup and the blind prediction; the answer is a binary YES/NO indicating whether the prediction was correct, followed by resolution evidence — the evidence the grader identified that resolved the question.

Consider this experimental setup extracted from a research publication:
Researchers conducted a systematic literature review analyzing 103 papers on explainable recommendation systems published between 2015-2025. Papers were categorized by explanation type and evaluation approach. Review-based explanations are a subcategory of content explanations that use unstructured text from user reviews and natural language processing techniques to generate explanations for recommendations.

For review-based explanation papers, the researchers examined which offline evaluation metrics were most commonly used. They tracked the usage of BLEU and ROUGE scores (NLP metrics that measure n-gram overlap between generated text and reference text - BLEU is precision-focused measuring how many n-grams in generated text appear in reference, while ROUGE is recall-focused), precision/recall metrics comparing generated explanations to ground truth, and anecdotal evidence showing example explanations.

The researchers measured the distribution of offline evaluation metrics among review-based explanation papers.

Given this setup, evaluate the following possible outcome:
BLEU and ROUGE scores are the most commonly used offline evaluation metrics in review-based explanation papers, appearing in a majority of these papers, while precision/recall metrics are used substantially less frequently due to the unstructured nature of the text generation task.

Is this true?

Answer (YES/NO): YES